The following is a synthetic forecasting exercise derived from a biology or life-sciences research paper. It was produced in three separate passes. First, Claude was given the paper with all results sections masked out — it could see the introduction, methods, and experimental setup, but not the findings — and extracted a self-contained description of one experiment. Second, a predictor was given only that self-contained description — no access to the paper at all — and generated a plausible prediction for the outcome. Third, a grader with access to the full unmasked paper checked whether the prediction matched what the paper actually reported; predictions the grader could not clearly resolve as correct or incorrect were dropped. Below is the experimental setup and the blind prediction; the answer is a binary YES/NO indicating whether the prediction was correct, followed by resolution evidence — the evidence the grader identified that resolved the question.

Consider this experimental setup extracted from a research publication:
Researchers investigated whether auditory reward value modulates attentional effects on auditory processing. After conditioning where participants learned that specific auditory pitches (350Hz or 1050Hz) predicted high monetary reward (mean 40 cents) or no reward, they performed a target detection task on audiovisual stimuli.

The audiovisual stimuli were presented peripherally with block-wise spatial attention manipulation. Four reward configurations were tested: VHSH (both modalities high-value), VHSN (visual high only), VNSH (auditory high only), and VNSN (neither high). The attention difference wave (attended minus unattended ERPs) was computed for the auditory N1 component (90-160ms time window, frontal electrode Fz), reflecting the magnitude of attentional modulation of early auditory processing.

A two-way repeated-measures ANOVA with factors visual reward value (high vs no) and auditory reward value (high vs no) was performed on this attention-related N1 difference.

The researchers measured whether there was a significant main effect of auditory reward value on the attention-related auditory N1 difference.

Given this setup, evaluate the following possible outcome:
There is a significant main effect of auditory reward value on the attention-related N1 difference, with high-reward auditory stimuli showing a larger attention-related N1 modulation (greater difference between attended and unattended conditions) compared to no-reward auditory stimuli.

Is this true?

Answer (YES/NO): YES